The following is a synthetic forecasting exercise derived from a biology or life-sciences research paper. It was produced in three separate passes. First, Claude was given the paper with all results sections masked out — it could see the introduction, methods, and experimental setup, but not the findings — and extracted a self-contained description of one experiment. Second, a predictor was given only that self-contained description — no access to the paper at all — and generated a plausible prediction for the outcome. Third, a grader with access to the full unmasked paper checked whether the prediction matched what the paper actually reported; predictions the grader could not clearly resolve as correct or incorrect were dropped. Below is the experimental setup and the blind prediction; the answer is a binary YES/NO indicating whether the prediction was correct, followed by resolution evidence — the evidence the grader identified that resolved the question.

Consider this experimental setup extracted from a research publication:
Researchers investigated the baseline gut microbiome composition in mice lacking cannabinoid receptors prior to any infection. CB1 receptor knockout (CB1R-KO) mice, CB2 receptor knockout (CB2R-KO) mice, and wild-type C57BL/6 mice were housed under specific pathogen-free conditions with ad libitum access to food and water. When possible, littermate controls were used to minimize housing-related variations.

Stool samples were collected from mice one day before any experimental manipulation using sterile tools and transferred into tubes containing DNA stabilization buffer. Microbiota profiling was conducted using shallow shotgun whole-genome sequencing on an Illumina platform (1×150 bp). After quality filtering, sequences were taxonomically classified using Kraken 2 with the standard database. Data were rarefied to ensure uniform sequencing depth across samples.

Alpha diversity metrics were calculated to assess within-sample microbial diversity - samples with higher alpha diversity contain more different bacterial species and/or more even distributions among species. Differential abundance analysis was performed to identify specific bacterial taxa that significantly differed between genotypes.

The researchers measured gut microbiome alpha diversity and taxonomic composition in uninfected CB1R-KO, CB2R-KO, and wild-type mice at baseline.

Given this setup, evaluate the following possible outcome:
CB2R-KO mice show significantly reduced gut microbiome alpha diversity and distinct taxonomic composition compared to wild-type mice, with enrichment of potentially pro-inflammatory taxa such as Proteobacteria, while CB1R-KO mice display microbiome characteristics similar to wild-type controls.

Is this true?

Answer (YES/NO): NO